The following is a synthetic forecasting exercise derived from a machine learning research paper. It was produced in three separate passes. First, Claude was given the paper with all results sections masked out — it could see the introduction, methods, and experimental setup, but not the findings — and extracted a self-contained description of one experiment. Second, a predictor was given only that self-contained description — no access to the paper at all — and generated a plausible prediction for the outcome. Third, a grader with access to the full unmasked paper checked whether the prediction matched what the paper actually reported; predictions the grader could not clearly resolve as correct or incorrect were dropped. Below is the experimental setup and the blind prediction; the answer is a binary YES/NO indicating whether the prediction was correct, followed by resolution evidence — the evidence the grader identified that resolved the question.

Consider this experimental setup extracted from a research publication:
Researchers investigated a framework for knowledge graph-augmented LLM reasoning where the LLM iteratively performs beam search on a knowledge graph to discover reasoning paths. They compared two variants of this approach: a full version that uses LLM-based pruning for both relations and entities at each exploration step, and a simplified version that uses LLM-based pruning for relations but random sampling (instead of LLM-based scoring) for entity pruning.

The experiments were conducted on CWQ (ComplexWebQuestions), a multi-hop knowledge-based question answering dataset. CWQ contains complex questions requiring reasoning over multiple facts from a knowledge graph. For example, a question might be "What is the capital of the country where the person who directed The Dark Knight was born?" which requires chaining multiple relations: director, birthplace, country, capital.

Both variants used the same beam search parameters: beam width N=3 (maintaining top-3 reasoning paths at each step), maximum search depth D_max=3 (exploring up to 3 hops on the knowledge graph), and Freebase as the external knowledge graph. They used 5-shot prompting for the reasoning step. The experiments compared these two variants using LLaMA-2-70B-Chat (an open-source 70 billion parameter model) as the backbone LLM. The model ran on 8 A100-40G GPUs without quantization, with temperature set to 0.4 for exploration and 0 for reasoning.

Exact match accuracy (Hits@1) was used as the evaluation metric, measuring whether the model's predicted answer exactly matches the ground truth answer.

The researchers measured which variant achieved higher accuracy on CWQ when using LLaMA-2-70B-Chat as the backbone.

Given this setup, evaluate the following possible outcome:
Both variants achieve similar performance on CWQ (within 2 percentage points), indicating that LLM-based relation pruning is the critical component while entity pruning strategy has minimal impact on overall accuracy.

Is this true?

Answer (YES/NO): NO